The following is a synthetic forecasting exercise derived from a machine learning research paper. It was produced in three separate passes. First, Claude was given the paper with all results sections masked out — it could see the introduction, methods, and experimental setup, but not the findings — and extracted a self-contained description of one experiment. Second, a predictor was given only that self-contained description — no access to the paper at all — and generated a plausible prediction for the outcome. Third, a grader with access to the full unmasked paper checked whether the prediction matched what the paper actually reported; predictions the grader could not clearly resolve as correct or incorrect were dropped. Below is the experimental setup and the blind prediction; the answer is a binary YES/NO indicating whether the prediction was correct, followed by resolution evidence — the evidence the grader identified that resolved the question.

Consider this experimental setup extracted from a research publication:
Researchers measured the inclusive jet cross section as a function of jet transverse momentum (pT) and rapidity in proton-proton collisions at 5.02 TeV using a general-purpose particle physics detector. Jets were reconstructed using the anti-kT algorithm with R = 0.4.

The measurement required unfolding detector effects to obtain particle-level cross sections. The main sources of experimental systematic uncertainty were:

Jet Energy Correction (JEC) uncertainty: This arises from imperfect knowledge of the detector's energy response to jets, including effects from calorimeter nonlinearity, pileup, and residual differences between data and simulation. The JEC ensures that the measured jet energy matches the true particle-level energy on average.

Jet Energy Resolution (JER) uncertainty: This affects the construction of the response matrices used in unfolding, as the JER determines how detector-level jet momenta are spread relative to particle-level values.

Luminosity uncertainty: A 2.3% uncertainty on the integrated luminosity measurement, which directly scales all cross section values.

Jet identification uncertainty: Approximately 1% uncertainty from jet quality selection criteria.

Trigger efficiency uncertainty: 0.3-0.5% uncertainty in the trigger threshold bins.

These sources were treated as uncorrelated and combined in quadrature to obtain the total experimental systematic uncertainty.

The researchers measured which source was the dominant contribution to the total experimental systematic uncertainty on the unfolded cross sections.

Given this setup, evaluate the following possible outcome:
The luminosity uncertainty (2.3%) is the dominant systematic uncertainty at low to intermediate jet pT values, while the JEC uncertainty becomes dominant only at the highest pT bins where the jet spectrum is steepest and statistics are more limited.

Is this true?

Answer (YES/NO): NO